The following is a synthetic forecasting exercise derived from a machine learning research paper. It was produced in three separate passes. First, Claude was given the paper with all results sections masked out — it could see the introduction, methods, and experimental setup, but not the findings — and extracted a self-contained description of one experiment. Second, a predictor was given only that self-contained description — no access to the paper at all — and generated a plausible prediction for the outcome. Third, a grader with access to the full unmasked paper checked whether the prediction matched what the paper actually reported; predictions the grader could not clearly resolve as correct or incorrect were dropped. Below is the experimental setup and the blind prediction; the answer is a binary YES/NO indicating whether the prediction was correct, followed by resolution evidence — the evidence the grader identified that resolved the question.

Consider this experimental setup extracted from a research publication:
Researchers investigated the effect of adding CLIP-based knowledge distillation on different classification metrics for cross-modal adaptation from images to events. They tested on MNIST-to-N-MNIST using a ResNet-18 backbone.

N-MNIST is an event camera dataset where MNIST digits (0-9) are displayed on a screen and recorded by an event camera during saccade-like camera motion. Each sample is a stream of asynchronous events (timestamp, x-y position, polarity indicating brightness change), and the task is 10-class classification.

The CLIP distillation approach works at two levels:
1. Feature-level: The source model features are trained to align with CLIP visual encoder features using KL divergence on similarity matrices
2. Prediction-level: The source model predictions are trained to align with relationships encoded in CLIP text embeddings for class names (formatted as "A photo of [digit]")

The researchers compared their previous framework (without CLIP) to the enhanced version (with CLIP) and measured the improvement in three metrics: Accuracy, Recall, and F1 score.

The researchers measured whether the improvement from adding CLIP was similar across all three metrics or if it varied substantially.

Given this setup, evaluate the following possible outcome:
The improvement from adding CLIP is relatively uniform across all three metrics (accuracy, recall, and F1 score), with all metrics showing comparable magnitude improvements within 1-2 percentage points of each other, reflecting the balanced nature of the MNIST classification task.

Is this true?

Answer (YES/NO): NO